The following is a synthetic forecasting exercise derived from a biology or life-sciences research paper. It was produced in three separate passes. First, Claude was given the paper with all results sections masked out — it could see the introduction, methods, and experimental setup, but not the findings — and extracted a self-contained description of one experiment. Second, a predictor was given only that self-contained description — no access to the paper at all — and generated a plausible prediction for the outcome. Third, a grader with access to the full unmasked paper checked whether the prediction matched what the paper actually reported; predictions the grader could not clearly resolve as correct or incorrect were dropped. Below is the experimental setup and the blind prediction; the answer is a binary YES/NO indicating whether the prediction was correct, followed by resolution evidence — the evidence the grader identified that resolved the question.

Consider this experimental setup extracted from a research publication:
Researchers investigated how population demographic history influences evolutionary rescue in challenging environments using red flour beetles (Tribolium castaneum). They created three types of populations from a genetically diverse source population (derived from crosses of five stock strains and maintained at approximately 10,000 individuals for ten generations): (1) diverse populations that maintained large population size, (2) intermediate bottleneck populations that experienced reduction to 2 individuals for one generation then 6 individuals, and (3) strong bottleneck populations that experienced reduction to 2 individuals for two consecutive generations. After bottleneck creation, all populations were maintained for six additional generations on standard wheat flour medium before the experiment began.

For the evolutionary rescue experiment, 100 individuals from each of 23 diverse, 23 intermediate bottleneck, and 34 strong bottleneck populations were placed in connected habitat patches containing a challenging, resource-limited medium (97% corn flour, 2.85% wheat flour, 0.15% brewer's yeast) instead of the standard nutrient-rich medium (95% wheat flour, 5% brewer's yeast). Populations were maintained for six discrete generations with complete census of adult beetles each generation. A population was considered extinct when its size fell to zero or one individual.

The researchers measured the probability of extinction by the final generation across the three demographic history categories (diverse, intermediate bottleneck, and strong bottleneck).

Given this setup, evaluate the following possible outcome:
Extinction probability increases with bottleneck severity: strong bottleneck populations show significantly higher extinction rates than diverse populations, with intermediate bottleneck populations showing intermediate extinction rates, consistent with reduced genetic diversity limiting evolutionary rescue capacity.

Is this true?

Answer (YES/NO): NO